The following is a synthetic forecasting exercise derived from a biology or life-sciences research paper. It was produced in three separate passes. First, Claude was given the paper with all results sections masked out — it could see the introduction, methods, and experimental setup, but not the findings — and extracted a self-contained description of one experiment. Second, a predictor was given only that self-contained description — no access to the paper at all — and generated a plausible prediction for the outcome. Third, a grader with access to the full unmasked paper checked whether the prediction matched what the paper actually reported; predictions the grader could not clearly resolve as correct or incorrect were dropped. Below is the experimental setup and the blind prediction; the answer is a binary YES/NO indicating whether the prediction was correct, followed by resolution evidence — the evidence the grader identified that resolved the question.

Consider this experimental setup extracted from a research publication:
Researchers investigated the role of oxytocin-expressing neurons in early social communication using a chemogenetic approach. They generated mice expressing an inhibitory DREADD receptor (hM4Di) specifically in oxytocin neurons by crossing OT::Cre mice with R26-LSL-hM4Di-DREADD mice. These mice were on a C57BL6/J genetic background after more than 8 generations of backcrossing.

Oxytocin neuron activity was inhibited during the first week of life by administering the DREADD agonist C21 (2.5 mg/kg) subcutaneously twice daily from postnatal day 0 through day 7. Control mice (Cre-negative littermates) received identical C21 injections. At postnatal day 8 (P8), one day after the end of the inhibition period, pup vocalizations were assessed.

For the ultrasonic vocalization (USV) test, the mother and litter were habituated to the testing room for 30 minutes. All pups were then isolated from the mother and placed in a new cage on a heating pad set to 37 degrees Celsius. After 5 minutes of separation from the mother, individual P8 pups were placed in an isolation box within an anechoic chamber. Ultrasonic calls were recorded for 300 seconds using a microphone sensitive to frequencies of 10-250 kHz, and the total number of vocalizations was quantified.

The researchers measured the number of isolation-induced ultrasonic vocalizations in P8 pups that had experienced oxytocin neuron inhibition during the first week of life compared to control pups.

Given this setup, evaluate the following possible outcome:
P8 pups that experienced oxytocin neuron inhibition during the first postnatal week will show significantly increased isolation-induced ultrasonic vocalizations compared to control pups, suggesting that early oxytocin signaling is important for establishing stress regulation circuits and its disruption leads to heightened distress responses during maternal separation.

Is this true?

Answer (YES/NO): NO